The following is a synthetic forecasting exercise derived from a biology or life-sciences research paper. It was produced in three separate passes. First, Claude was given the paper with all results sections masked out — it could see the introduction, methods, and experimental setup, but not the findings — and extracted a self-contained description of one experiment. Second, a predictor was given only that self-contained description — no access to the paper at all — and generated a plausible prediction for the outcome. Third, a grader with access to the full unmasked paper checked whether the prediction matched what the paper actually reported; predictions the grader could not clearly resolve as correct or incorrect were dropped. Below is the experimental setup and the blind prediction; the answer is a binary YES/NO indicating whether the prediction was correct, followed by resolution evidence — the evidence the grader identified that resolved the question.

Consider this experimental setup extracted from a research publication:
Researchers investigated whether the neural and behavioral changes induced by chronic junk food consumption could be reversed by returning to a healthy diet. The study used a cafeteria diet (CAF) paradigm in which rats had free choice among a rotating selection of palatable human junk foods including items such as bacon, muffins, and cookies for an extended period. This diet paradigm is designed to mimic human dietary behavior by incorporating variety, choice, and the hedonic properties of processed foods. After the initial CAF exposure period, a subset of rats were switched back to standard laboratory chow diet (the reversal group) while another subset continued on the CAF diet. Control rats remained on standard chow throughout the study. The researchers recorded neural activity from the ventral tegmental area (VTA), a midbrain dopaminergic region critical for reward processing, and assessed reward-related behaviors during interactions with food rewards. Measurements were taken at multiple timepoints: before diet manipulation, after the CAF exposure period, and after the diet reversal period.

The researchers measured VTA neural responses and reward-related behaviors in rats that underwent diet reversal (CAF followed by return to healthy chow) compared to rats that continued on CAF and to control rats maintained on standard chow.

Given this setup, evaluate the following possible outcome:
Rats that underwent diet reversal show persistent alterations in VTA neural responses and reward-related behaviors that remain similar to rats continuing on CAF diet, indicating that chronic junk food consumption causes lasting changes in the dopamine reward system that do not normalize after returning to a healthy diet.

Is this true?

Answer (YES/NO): NO